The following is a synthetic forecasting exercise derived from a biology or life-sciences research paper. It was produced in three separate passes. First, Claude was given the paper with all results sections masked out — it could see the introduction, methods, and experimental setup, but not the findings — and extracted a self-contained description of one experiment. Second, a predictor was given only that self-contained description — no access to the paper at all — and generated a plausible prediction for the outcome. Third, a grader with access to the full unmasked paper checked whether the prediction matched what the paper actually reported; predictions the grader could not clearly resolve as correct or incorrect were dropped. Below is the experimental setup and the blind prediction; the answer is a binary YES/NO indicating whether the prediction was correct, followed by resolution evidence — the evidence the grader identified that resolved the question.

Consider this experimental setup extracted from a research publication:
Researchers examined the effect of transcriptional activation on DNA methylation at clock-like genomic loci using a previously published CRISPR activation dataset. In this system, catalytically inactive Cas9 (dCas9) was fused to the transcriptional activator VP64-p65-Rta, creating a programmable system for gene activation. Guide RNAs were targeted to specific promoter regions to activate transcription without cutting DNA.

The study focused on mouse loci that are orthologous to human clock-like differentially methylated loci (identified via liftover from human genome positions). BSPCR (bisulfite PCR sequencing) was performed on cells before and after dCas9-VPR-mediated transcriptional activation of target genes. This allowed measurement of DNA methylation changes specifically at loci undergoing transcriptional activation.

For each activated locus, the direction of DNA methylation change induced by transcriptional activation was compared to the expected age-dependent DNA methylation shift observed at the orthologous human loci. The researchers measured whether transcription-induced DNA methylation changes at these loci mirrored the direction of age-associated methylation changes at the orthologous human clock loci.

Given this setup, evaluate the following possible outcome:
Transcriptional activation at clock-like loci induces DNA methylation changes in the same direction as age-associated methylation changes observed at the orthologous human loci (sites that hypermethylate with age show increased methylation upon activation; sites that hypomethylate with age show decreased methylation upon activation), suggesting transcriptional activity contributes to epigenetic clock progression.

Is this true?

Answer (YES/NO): YES